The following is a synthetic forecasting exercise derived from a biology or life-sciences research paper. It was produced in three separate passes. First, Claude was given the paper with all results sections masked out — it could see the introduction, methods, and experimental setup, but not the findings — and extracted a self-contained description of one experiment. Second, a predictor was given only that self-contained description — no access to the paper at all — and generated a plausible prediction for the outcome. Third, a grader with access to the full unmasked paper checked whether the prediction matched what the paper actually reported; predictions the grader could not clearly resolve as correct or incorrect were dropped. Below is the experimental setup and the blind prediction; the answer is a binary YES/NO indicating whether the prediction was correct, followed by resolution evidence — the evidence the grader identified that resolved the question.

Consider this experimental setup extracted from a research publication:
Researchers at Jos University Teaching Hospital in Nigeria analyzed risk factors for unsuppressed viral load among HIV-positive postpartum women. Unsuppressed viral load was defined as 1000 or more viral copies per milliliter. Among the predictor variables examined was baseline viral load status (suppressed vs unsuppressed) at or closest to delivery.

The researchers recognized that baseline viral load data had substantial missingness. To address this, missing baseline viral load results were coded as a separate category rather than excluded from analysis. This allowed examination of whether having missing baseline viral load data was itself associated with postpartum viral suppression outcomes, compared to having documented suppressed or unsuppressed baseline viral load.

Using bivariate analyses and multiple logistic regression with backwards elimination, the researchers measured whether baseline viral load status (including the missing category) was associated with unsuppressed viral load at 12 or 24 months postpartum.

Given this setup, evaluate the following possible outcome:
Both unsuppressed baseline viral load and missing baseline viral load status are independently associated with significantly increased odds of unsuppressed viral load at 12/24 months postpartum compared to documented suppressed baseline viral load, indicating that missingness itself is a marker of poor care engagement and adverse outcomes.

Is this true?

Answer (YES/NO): YES